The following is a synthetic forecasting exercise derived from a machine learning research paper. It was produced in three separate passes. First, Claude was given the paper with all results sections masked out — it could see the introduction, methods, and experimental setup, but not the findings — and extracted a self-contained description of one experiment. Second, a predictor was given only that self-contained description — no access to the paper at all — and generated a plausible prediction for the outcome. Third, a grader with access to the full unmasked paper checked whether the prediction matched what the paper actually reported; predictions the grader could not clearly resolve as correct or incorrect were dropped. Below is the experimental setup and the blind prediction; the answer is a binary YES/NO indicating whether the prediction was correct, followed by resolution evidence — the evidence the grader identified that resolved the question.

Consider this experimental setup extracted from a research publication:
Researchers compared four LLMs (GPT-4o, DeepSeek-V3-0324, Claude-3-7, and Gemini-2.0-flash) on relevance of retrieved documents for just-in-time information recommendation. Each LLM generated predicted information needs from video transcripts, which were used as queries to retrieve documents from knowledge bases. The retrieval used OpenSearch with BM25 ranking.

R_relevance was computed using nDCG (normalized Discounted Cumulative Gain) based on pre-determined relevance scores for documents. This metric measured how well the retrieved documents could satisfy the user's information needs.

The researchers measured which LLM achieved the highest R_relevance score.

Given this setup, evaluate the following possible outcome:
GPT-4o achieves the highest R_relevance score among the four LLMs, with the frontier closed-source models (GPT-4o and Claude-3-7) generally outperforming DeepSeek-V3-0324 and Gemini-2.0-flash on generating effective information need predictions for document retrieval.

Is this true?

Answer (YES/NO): NO